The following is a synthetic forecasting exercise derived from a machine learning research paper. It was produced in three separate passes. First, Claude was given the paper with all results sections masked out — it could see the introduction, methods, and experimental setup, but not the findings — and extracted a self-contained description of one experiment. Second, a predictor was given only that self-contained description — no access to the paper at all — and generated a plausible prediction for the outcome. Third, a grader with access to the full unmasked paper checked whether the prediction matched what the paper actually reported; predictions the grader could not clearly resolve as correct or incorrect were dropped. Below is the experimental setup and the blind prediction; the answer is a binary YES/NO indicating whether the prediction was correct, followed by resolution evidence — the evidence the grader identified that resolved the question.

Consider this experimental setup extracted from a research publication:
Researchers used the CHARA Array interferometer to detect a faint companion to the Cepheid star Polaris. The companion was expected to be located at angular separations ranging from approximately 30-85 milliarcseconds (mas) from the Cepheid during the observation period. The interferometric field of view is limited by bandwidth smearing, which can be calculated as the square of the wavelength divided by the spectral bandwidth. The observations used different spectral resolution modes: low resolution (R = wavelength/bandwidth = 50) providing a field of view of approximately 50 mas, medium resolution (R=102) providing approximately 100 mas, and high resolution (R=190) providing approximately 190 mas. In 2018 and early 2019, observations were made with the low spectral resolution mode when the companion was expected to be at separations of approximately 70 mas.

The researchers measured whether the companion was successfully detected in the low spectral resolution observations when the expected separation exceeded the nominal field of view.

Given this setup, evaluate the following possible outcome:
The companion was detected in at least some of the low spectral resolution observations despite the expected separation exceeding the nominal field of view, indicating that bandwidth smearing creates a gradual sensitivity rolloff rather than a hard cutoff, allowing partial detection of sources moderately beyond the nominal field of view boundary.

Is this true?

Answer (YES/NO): NO